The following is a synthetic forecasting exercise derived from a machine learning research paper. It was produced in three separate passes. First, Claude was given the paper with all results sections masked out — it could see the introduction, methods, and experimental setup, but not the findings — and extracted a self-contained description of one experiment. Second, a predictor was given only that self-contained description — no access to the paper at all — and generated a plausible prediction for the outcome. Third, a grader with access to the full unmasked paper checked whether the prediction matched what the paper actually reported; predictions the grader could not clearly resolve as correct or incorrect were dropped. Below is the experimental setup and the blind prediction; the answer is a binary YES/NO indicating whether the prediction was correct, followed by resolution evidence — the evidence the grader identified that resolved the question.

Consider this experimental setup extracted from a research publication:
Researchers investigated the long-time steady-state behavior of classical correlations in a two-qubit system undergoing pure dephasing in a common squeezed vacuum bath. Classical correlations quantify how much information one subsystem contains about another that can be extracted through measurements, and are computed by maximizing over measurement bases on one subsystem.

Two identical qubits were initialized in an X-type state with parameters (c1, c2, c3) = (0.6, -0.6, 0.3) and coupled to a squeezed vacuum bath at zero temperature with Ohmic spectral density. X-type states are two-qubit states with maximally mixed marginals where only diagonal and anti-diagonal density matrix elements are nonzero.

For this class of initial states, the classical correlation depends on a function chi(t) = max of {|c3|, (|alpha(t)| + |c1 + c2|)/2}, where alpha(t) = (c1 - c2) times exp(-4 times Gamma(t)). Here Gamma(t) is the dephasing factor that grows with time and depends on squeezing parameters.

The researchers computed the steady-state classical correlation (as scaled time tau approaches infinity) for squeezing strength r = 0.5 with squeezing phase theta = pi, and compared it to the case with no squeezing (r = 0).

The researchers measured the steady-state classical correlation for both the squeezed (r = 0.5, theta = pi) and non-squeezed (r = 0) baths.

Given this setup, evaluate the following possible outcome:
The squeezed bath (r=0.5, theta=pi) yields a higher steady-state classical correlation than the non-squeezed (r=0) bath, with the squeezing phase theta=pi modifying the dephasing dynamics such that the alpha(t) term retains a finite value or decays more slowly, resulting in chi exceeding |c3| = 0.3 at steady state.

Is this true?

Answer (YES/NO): NO